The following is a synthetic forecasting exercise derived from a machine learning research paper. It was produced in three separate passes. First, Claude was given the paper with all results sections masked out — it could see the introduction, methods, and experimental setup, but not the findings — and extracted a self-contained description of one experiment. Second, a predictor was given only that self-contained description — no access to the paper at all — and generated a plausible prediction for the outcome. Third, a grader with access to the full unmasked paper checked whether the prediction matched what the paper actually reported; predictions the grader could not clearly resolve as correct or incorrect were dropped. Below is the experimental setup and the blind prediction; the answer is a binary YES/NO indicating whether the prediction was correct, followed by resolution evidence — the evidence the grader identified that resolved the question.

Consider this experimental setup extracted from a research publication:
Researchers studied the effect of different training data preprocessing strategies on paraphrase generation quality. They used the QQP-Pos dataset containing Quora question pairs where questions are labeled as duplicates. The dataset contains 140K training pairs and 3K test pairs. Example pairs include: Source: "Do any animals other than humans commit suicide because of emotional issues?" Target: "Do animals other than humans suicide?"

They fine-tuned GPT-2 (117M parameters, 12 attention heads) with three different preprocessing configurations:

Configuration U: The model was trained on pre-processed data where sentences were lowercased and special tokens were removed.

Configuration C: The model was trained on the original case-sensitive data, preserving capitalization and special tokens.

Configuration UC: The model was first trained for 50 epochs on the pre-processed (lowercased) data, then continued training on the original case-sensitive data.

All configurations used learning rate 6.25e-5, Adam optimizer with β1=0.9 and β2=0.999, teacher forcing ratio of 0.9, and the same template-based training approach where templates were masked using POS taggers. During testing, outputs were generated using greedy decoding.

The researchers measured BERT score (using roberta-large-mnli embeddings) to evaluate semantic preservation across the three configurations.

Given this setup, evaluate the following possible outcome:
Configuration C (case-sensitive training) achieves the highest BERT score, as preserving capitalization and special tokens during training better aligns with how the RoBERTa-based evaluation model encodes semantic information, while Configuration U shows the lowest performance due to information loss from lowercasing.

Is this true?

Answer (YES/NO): NO